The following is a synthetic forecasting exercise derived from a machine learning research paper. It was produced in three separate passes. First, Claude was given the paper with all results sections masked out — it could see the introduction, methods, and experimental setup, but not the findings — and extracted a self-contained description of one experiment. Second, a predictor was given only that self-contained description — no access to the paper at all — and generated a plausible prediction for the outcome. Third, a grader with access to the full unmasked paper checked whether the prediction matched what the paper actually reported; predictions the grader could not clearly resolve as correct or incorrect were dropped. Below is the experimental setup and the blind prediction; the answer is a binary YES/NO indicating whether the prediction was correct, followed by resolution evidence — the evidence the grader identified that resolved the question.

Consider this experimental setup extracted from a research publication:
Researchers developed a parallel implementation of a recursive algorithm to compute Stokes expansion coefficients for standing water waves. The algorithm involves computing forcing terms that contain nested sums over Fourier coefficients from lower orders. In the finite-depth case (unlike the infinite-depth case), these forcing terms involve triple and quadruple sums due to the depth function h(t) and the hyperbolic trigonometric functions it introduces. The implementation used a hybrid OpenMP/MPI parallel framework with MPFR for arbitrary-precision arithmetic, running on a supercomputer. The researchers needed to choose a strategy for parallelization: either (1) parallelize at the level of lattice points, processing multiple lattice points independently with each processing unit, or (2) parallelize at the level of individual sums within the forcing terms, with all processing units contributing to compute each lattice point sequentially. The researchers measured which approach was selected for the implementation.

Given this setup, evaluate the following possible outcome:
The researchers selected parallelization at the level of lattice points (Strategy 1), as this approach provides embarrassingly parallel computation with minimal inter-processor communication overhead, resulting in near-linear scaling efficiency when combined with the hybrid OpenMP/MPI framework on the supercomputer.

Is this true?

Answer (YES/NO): NO